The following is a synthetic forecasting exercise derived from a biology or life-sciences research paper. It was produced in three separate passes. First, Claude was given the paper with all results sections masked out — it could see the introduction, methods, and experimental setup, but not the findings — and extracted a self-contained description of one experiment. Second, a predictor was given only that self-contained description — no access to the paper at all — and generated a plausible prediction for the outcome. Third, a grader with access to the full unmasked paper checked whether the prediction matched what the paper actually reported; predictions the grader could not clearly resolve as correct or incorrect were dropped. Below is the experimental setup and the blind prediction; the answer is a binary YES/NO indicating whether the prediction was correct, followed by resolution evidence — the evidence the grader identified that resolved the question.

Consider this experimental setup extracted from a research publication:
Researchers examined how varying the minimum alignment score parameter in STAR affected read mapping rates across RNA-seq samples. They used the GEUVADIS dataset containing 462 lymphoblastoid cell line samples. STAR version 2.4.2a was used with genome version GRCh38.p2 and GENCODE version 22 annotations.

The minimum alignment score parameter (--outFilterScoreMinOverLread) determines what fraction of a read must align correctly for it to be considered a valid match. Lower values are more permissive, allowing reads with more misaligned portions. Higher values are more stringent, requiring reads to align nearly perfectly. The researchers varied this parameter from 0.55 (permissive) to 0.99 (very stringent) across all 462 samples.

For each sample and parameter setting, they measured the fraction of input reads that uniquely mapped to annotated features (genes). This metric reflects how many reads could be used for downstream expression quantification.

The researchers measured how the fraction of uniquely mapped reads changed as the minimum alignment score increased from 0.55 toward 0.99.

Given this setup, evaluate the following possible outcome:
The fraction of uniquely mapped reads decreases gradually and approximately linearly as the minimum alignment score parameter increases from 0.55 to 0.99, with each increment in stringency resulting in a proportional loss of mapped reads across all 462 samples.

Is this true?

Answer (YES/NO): NO